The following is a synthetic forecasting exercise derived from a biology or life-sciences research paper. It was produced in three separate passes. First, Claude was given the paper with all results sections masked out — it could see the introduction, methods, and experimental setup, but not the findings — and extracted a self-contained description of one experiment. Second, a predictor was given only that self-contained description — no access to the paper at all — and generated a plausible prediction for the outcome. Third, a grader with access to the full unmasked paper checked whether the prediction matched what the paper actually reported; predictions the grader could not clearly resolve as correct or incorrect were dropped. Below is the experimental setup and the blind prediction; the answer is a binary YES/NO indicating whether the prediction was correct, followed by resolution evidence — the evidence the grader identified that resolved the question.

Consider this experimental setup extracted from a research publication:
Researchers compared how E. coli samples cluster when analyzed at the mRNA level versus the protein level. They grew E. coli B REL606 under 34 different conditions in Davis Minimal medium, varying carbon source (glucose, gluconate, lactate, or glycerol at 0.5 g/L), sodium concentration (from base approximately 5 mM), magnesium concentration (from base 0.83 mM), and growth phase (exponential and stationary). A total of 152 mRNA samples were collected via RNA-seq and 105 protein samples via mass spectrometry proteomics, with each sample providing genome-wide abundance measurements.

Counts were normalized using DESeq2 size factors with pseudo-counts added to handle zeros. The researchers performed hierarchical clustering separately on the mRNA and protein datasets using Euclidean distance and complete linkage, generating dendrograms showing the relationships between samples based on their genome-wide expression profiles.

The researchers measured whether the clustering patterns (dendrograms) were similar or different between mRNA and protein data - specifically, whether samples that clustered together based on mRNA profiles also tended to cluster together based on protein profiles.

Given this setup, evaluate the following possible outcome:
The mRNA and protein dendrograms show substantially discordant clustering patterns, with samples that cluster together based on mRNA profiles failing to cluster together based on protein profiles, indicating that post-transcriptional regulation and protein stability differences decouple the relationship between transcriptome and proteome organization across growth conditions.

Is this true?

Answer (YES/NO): NO